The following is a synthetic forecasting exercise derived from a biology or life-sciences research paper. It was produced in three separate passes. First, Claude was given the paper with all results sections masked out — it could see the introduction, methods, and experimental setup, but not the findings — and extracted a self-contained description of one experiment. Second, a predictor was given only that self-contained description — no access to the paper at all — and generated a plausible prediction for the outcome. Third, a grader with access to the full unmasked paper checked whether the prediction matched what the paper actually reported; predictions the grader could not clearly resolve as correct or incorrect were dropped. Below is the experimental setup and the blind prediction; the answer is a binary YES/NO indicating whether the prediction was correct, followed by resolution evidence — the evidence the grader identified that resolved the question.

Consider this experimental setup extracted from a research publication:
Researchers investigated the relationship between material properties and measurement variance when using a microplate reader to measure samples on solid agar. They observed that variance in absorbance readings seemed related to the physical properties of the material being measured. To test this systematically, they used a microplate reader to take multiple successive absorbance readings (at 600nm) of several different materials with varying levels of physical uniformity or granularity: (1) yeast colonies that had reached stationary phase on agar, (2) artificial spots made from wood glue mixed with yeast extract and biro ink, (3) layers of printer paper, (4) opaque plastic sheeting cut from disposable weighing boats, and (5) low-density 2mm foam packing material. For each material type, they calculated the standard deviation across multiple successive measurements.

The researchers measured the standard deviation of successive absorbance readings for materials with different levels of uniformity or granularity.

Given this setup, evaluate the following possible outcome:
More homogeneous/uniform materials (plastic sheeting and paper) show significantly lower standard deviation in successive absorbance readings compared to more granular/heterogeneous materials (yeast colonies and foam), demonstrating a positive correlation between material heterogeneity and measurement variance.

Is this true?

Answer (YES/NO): NO